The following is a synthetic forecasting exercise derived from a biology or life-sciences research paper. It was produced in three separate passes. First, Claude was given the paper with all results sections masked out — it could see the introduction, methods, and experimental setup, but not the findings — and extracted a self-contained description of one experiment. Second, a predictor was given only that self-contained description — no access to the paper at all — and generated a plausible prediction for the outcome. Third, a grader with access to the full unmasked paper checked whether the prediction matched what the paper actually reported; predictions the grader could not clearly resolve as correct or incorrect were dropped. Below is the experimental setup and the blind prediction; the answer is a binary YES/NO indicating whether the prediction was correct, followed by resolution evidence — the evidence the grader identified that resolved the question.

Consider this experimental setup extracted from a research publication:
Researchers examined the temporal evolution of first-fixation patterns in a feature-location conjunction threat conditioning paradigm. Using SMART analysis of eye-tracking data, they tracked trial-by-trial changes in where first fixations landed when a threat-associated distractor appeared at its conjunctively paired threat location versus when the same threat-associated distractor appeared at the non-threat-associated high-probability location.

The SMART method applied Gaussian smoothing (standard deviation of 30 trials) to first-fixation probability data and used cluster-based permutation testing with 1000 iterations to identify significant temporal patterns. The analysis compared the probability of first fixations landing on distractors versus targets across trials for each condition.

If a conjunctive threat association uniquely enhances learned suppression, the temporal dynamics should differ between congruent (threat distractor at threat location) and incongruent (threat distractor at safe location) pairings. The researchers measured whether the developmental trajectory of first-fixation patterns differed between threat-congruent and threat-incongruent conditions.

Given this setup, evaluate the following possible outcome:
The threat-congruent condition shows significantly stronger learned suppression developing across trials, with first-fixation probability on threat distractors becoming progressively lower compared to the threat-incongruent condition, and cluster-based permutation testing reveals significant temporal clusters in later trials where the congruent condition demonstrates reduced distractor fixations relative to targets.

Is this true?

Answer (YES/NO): NO